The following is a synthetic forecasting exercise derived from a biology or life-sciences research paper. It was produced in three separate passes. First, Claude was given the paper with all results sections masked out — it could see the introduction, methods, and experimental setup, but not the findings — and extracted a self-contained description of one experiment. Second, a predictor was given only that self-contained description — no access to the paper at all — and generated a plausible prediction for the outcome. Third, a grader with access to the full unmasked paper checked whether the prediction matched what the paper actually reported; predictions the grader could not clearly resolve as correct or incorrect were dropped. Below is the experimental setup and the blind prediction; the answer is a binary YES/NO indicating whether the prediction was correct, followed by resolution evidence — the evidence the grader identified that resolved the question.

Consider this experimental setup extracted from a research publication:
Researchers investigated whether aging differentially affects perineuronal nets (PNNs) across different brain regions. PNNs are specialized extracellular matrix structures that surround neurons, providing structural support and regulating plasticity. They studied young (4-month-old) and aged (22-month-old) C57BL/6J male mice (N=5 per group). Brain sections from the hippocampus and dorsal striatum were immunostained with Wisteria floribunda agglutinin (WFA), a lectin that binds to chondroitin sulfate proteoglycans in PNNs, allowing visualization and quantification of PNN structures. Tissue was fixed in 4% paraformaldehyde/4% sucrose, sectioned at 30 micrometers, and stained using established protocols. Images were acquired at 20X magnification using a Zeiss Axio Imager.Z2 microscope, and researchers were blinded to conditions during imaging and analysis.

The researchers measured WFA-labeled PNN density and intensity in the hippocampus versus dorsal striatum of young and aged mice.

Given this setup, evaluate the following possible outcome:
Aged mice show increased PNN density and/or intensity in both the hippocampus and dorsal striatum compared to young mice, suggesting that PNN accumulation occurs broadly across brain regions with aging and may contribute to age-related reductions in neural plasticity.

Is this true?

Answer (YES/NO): NO